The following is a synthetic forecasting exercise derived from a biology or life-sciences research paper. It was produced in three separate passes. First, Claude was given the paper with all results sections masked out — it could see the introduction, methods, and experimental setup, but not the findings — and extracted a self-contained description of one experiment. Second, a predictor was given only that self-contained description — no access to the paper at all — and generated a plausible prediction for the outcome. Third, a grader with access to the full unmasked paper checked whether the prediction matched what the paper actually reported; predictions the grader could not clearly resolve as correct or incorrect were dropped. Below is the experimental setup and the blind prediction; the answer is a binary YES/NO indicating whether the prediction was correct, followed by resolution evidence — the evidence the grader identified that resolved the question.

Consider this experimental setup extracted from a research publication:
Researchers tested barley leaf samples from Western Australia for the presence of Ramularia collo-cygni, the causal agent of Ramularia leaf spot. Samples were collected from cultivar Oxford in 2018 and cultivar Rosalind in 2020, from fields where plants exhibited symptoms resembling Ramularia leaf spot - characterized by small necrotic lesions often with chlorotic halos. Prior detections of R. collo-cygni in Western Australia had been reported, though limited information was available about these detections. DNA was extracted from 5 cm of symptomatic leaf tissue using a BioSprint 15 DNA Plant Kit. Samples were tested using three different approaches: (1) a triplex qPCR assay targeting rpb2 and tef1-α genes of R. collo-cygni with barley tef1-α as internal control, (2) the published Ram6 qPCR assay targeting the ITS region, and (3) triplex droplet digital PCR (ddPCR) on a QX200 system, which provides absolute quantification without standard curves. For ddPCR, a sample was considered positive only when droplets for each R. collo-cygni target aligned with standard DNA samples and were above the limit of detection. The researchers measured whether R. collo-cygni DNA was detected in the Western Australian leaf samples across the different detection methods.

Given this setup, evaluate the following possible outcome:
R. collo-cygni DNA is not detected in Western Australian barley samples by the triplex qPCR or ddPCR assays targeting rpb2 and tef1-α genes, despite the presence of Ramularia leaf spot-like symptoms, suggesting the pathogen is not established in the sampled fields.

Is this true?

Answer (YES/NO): NO